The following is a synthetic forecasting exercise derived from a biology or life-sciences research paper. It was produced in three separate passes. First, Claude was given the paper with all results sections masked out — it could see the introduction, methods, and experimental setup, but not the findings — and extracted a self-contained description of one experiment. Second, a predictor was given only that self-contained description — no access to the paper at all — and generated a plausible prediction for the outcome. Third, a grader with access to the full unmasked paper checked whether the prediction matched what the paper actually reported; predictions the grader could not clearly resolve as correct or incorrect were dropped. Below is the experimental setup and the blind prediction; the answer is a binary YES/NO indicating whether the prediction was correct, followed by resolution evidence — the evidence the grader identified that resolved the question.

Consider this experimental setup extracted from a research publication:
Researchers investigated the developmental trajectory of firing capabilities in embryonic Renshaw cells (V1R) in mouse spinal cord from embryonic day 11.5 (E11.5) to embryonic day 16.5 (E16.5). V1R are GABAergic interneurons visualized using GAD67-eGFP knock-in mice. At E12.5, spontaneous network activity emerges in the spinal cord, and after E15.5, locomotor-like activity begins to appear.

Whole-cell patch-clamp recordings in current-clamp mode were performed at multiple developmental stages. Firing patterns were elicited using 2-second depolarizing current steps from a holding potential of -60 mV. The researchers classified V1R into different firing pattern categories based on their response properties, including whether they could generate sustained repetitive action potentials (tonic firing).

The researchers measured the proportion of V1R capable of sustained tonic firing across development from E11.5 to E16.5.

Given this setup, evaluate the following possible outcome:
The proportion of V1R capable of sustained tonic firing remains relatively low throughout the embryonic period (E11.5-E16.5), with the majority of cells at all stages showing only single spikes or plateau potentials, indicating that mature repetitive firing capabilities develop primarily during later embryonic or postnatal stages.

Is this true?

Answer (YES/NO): NO